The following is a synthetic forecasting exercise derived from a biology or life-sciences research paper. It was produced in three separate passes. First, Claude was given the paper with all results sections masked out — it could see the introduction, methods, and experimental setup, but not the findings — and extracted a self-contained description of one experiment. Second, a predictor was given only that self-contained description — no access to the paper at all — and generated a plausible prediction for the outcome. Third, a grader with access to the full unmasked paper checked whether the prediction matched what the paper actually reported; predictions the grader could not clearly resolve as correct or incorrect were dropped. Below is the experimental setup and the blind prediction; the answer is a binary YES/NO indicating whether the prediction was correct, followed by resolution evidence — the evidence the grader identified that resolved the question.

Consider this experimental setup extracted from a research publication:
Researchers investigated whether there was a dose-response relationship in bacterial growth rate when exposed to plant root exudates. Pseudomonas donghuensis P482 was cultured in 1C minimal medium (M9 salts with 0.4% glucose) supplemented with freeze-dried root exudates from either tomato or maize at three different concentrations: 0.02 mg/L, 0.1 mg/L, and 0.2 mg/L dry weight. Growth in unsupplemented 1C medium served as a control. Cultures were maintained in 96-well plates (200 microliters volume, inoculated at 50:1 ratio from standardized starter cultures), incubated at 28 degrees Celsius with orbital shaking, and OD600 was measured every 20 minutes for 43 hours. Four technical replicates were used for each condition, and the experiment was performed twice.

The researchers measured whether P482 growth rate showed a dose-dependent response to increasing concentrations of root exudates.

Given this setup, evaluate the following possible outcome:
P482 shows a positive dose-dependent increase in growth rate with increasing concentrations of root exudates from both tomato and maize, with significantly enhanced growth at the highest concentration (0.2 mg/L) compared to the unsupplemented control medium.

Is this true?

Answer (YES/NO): YES